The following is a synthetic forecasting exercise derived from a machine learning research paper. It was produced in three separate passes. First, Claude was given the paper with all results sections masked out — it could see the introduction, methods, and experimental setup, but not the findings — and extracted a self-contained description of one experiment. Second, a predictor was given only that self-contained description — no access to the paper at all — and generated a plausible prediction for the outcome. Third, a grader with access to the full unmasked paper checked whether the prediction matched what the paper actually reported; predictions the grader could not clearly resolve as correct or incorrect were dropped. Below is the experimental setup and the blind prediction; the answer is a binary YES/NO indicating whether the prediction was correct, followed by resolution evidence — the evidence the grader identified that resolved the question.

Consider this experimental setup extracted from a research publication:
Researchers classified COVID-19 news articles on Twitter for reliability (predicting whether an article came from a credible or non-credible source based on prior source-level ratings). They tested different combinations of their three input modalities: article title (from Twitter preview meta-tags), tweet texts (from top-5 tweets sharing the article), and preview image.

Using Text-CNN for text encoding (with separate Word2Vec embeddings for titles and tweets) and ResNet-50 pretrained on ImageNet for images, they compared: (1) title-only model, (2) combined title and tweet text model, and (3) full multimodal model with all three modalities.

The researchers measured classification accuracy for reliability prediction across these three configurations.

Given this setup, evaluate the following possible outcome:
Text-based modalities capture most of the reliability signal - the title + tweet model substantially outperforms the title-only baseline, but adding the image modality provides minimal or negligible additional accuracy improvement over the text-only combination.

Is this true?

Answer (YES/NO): NO